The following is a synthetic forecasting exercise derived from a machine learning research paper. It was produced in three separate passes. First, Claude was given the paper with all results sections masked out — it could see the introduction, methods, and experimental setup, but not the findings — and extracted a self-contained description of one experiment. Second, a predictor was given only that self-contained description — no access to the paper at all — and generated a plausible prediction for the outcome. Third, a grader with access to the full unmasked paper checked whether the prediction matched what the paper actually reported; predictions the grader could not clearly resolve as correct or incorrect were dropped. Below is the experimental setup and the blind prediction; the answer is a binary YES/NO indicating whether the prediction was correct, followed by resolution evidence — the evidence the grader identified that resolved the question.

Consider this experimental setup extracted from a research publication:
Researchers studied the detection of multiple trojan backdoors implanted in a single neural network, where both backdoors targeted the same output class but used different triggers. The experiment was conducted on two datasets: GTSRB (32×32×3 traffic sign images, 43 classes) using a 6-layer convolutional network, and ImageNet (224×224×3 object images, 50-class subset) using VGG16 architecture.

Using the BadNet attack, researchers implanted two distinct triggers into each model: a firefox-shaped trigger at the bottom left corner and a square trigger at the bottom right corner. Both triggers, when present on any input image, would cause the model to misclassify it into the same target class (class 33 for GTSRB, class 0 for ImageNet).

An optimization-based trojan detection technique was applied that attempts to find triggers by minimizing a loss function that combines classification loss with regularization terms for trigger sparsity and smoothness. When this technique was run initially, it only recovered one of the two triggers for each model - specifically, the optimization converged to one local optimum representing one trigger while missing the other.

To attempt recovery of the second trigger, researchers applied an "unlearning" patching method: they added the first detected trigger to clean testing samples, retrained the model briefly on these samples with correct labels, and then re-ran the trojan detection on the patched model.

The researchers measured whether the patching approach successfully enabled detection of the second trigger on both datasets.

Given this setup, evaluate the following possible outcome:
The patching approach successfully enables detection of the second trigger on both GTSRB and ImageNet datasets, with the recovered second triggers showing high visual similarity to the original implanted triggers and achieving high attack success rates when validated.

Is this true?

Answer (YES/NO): NO